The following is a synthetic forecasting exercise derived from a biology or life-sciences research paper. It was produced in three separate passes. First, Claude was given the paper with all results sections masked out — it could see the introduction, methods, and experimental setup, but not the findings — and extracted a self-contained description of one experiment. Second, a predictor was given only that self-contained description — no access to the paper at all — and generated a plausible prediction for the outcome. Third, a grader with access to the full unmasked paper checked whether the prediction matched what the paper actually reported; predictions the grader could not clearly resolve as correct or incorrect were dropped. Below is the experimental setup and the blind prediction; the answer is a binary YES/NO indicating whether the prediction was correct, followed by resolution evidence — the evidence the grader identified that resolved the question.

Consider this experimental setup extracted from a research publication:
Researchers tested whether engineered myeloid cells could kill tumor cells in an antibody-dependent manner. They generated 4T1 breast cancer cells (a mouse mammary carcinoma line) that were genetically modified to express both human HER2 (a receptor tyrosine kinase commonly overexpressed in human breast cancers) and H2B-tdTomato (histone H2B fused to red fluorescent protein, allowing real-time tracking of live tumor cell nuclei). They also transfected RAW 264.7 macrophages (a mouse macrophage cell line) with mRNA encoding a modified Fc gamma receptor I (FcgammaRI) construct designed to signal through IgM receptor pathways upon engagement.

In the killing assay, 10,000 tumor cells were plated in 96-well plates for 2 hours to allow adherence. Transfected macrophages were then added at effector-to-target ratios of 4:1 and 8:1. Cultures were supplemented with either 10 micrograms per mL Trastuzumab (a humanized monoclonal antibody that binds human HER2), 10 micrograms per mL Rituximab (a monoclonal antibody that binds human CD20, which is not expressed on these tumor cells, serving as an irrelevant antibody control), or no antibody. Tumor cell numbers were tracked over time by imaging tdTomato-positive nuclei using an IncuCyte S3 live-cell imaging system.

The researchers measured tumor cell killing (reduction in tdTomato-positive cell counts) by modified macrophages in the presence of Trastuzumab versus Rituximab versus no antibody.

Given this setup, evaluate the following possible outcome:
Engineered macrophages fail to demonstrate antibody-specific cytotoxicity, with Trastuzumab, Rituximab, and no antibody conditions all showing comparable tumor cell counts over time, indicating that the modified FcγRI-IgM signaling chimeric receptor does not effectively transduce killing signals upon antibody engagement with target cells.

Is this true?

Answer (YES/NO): NO